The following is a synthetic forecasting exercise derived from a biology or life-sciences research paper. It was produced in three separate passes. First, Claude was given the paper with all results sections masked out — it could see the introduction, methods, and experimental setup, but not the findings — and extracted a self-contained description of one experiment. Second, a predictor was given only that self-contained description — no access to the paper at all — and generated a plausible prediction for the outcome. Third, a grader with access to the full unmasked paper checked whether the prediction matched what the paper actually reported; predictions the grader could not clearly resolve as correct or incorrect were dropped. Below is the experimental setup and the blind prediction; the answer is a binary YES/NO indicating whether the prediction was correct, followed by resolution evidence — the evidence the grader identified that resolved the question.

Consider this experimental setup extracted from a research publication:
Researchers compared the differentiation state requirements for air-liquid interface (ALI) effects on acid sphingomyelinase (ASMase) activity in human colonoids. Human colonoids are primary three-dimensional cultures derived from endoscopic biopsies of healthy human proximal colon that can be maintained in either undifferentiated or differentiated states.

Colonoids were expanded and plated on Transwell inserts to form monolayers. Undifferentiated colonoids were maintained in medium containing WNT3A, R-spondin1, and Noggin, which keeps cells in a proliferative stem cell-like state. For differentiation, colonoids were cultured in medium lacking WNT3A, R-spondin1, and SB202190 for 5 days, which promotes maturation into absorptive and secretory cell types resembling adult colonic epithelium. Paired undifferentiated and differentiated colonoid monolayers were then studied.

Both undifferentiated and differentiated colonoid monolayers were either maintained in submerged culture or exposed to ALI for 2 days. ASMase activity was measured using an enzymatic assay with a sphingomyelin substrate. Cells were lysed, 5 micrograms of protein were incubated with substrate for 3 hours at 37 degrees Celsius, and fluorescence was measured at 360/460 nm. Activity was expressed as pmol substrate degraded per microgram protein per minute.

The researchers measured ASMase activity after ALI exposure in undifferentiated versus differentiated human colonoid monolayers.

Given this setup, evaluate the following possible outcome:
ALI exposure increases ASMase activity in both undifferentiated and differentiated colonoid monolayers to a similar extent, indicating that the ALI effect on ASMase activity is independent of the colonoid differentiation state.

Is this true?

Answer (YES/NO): NO